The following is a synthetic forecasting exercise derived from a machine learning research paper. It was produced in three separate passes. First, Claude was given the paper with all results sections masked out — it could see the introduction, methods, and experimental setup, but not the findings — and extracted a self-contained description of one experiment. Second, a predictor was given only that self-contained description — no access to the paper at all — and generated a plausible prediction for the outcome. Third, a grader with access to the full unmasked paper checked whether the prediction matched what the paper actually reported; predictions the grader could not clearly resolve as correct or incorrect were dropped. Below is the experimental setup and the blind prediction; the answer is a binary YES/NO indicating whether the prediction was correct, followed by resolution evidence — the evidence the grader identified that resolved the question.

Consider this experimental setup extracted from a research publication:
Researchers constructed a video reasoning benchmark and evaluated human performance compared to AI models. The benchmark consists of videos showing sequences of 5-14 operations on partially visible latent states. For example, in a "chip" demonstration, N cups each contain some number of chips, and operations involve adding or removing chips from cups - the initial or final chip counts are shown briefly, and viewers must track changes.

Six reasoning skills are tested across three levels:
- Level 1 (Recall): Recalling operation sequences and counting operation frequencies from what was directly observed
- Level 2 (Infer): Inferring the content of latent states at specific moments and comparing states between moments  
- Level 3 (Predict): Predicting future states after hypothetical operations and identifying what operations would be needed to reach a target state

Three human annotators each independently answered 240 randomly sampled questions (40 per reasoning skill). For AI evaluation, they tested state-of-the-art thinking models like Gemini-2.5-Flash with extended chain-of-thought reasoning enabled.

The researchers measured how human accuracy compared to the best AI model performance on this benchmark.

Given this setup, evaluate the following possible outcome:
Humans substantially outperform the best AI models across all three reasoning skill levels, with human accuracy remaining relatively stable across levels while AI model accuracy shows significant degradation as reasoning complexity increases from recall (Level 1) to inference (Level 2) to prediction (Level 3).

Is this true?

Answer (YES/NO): NO